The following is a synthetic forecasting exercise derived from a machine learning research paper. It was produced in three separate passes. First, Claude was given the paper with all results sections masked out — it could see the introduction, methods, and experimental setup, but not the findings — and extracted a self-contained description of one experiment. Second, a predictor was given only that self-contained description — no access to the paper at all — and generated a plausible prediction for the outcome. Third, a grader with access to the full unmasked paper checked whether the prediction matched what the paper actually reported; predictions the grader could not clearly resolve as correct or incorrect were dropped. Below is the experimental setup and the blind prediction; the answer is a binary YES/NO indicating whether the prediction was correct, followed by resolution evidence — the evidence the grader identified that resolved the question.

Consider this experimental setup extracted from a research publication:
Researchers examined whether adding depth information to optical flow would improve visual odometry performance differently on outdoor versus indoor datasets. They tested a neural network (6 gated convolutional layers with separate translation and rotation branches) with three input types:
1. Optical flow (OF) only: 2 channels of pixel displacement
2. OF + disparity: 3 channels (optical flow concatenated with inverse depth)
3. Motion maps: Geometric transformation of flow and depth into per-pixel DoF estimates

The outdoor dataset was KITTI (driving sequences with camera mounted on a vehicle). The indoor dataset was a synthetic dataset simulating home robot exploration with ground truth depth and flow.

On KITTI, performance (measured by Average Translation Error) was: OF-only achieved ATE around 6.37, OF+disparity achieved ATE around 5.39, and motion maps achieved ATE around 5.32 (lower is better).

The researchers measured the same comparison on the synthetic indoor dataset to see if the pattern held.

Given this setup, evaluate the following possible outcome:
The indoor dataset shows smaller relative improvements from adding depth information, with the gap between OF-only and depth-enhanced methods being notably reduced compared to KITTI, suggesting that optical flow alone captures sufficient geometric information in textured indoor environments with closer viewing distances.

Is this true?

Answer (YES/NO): NO